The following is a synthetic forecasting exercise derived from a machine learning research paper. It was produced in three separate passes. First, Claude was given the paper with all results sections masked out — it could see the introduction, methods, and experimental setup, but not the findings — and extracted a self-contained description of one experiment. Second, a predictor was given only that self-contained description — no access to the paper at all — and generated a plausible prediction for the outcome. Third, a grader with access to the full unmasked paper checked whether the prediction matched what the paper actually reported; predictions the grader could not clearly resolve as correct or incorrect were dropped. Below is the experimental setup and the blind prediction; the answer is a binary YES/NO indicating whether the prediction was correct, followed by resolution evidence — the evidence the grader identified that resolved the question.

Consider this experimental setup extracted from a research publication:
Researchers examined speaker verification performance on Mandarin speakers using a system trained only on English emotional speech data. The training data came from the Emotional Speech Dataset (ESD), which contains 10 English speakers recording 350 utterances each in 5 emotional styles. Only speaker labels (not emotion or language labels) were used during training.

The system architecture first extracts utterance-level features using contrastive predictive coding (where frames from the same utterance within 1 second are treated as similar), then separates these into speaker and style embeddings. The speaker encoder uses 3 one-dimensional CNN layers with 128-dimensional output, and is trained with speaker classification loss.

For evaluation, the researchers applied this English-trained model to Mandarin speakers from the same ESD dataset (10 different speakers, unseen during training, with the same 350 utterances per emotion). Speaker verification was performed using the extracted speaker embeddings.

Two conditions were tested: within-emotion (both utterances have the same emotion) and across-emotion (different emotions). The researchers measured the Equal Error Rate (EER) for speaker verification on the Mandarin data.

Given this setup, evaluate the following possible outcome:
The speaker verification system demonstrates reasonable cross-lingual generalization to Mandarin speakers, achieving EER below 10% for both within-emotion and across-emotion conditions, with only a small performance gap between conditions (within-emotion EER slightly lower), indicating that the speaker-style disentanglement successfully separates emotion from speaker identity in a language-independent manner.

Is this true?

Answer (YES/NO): NO